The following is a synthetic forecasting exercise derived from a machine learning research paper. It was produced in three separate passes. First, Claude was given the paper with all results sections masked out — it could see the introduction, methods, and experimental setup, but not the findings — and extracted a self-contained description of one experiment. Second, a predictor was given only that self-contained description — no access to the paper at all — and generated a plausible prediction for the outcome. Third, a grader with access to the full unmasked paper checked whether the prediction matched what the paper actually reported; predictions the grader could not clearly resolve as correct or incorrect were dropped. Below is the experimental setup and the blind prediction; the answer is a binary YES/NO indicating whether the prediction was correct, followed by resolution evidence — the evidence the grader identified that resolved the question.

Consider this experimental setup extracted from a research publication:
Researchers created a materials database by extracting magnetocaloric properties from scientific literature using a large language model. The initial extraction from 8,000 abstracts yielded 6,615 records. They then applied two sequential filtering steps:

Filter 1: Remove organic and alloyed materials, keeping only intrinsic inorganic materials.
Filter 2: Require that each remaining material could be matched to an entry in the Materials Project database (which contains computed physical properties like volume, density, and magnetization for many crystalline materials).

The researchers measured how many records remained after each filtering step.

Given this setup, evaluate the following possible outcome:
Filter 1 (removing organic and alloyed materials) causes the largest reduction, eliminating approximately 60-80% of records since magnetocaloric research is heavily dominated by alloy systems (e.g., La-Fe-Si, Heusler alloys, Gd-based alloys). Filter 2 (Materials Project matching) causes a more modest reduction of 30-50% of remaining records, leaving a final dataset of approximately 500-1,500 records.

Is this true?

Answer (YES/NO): YES